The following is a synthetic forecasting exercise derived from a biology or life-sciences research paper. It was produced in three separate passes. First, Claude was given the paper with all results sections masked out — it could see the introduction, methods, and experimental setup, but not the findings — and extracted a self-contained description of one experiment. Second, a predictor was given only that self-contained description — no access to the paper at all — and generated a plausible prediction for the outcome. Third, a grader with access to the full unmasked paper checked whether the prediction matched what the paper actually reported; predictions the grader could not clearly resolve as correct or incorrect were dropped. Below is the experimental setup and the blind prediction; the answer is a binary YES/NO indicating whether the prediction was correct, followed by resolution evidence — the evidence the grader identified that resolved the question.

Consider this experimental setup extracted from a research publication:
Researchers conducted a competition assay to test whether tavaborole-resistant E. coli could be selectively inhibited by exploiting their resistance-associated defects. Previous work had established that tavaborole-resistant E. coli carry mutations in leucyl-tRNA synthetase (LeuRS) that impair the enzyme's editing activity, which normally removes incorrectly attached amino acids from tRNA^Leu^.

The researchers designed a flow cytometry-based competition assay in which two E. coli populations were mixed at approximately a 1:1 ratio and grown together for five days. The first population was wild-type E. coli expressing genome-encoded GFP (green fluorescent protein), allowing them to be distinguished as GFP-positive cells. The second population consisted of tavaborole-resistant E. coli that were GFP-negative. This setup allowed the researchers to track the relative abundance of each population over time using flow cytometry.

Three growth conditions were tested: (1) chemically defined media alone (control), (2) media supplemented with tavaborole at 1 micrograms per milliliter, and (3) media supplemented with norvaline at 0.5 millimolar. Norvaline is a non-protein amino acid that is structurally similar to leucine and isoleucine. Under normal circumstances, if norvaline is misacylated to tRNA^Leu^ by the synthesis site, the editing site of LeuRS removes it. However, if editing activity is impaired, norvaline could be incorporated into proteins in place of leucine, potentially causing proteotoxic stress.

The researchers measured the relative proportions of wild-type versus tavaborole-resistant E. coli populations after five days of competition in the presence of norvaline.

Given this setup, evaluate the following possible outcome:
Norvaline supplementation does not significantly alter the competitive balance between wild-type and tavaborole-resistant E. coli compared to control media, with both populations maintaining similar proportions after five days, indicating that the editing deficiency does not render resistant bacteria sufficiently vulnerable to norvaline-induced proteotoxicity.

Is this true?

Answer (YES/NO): NO